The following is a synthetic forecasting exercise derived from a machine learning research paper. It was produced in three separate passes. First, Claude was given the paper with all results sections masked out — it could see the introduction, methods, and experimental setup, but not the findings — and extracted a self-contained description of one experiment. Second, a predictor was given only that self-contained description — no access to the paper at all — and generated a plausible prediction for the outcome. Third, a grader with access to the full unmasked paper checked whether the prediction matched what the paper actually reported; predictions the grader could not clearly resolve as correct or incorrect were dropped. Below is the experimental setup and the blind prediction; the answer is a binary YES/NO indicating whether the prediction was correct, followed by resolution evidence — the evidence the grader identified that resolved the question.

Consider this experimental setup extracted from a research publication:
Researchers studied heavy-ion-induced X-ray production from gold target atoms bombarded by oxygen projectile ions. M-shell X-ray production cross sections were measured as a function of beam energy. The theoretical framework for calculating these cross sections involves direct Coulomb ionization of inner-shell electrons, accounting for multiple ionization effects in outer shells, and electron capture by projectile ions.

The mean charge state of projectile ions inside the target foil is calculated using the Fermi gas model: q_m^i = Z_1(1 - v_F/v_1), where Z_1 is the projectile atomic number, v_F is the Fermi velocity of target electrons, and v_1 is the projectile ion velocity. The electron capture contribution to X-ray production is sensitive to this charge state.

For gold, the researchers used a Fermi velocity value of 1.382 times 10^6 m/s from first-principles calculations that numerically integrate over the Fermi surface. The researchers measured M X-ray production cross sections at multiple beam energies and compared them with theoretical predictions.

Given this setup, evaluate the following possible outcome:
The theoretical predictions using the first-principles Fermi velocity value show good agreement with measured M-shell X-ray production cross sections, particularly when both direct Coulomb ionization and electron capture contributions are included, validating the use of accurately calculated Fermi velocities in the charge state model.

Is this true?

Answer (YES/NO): YES